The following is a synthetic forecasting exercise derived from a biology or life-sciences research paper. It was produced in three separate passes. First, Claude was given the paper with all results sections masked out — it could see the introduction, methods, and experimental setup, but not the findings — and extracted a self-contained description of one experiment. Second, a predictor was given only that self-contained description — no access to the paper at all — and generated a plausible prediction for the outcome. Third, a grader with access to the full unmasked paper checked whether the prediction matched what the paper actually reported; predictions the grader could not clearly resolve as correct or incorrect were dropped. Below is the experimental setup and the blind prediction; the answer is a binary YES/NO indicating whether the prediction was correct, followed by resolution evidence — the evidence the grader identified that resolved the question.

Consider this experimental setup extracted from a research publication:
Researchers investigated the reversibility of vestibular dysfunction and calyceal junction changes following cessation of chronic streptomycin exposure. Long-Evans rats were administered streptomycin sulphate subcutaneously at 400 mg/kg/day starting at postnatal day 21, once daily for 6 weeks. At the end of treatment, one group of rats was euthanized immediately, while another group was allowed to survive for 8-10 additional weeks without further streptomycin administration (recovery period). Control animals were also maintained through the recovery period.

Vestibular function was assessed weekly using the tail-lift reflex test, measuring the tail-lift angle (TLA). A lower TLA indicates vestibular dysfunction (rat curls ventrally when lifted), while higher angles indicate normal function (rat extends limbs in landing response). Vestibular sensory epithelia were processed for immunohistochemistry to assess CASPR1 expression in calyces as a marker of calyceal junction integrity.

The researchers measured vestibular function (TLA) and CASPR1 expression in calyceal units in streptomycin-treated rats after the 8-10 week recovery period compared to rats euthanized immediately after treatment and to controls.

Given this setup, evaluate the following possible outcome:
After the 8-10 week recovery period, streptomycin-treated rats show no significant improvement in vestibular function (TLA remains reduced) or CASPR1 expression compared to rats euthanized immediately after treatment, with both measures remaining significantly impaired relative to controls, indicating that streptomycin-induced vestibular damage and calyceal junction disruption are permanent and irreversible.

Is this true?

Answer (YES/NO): NO